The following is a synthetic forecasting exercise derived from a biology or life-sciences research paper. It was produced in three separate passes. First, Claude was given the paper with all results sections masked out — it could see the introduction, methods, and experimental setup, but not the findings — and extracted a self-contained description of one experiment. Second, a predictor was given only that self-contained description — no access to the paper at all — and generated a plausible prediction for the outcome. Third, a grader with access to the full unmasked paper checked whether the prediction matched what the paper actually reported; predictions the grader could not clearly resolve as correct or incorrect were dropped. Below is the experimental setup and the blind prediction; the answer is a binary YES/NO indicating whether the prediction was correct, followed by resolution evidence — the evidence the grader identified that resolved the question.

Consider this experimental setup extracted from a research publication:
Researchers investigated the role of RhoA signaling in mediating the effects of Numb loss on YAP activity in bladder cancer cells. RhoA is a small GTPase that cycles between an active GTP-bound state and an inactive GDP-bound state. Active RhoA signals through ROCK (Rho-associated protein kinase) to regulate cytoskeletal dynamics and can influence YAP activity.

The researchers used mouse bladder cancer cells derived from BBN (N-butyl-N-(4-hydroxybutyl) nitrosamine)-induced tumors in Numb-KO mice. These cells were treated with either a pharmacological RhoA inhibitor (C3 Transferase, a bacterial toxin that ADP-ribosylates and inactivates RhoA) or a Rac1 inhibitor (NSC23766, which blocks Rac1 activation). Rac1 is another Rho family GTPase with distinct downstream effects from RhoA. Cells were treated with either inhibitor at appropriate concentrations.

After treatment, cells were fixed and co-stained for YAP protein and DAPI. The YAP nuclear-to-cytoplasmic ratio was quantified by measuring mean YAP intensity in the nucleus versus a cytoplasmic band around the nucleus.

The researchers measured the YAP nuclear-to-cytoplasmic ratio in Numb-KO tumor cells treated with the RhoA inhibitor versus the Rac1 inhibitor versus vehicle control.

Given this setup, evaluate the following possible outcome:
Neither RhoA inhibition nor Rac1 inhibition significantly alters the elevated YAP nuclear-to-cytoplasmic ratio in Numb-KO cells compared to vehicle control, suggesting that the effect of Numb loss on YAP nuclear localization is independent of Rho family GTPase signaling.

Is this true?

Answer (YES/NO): NO